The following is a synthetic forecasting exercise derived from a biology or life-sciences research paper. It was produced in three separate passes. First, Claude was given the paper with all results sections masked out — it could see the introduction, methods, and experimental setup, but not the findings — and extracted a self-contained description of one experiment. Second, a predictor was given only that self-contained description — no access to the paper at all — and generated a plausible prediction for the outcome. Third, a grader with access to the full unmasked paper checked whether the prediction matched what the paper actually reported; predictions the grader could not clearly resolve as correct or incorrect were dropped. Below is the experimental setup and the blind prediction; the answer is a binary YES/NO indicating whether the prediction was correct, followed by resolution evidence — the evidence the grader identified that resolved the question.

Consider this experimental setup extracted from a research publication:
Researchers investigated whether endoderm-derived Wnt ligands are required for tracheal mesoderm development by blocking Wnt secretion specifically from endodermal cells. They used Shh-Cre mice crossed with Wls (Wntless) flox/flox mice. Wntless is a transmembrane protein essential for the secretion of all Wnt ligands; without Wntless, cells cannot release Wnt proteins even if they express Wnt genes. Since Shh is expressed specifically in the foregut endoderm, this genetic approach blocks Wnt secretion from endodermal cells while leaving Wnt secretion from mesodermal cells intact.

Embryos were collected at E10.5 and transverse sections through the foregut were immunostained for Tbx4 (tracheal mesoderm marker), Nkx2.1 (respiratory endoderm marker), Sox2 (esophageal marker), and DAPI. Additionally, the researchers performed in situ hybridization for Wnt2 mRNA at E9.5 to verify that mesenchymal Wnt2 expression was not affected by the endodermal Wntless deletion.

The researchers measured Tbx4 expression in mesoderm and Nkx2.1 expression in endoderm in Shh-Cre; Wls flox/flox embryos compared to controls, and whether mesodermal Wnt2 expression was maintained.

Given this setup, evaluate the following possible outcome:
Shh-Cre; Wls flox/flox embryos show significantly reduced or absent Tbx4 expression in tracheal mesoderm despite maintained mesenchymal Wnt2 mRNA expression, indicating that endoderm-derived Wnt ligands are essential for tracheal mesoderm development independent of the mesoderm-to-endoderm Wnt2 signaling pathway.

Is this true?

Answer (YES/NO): YES